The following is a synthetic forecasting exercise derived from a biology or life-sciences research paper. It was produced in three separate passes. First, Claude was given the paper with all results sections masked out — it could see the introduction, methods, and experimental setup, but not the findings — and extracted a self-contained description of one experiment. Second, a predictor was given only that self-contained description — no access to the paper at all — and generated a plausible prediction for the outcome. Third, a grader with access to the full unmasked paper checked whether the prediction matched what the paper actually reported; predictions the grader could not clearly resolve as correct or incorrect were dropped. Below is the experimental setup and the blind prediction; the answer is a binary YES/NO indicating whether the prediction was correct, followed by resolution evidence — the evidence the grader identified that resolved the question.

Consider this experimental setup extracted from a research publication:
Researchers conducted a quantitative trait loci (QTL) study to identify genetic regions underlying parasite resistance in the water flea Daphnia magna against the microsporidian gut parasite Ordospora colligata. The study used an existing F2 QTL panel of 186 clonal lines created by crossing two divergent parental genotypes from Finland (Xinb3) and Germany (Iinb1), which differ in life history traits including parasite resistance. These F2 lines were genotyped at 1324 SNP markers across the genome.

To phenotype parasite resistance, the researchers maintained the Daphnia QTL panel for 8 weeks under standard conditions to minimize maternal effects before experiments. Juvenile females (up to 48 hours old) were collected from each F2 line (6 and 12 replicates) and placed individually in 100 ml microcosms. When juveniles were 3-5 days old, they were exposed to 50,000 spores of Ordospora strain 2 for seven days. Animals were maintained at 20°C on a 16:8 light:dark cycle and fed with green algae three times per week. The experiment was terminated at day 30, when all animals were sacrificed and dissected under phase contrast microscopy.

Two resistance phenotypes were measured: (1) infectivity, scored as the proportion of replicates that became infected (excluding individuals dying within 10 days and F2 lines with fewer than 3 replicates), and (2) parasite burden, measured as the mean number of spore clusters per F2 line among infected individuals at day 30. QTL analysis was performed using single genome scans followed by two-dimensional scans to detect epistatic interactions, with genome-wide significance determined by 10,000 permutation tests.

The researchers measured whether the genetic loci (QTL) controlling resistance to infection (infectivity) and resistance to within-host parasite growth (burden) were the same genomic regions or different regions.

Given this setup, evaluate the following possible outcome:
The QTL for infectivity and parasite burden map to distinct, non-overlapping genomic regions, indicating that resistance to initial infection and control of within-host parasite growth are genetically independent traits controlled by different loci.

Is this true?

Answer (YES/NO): YES